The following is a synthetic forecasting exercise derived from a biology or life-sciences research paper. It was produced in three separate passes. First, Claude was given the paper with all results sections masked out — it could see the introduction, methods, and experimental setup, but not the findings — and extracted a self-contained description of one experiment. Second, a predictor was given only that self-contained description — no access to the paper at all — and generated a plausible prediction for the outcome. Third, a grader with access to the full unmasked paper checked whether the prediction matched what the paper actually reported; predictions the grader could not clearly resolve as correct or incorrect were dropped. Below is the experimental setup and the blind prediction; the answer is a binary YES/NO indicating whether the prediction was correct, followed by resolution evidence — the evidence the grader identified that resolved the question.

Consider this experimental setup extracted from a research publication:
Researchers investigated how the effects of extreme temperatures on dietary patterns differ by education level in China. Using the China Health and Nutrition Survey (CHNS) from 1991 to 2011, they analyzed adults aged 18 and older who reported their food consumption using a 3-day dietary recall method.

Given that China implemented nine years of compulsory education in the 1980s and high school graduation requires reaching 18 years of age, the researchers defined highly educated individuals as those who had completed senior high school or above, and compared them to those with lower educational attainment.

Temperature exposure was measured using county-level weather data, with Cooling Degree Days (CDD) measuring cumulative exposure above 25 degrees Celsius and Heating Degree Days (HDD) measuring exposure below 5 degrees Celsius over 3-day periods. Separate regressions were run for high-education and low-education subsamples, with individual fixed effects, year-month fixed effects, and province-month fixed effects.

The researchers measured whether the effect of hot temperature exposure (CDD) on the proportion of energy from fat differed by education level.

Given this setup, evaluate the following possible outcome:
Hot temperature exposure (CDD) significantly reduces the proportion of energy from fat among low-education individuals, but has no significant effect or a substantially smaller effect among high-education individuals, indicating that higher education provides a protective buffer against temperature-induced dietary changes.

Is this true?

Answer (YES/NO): NO